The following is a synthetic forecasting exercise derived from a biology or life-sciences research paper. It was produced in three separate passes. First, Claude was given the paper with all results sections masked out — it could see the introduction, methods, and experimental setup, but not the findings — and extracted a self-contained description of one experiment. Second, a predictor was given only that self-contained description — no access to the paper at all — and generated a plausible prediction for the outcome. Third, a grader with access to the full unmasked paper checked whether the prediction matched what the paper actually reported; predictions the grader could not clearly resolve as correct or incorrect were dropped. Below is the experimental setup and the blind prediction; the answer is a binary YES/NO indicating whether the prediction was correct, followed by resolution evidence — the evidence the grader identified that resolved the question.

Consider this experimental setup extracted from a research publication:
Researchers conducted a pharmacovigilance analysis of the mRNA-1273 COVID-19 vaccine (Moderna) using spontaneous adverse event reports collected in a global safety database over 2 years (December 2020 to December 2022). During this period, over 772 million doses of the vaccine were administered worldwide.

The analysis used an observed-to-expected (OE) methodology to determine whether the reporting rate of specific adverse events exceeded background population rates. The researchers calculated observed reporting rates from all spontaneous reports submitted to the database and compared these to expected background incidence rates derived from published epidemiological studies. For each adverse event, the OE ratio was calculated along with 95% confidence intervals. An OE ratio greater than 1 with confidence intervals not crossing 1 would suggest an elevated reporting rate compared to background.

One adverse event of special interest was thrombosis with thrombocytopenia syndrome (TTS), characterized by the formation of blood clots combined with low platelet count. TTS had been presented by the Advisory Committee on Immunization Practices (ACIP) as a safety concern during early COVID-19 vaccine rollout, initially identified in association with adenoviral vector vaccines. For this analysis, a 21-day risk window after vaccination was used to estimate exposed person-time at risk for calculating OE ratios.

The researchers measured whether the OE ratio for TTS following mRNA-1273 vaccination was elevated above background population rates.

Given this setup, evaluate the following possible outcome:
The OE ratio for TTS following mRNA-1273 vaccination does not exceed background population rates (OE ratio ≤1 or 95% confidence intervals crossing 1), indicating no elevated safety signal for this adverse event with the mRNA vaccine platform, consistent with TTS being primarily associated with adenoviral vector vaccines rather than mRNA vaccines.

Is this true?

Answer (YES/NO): YES